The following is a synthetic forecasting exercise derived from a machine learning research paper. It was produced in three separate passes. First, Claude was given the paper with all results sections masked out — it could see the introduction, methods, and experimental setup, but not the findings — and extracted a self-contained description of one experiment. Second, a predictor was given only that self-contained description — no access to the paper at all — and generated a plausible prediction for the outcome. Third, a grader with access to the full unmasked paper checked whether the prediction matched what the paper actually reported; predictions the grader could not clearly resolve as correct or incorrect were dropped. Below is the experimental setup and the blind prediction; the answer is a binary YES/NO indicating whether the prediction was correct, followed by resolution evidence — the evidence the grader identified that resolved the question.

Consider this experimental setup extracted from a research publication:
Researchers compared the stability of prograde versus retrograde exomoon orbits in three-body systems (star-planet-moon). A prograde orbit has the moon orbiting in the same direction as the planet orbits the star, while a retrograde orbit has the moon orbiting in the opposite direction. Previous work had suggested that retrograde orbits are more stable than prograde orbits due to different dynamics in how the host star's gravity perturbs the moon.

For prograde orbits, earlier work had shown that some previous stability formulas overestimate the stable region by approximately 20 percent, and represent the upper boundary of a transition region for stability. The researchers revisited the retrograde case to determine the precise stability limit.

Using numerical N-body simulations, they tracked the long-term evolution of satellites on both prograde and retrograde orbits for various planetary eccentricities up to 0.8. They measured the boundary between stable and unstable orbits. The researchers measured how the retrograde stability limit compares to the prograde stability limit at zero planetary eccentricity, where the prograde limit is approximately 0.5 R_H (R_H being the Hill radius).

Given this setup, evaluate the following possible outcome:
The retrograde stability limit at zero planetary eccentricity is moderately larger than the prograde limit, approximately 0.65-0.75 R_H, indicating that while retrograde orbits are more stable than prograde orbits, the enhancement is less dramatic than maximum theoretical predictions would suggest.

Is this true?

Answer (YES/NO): YES